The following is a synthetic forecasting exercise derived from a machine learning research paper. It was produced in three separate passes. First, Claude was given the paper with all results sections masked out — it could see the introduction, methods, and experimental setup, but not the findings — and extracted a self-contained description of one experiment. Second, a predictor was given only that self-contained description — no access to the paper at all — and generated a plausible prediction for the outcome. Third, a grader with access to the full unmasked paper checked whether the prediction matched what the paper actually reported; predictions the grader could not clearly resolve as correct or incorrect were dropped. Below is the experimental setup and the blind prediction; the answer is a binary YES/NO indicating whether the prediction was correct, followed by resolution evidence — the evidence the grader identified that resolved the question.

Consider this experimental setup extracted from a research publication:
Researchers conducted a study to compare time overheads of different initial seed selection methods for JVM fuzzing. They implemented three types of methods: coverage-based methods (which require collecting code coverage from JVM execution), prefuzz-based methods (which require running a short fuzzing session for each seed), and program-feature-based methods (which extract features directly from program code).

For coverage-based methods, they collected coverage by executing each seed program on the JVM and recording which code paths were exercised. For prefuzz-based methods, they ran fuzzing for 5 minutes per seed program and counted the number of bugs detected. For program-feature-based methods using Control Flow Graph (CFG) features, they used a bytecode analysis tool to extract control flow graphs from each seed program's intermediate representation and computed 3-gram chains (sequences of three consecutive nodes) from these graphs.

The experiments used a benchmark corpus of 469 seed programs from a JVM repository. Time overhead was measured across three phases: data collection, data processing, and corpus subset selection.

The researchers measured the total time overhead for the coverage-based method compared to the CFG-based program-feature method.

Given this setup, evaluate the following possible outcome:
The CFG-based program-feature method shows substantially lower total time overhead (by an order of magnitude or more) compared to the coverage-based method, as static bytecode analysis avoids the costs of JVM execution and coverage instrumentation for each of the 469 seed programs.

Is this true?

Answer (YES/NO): YES